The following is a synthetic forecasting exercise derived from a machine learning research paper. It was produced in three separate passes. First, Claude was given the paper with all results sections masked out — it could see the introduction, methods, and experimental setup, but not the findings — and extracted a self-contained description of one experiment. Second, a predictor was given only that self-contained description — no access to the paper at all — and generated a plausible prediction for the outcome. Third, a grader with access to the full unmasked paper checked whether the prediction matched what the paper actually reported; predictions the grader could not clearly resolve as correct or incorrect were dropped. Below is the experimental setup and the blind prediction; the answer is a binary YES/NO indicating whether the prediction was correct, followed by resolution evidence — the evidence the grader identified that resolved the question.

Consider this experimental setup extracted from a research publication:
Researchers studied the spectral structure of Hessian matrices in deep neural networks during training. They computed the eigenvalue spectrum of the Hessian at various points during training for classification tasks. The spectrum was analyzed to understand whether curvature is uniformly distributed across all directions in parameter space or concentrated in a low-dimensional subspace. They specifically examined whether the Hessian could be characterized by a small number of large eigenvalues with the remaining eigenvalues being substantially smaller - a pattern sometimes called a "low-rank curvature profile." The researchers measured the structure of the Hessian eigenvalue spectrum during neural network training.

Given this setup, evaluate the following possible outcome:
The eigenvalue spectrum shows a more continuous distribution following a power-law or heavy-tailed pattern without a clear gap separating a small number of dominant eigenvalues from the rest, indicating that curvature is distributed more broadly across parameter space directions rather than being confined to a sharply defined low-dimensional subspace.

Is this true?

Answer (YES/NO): NO